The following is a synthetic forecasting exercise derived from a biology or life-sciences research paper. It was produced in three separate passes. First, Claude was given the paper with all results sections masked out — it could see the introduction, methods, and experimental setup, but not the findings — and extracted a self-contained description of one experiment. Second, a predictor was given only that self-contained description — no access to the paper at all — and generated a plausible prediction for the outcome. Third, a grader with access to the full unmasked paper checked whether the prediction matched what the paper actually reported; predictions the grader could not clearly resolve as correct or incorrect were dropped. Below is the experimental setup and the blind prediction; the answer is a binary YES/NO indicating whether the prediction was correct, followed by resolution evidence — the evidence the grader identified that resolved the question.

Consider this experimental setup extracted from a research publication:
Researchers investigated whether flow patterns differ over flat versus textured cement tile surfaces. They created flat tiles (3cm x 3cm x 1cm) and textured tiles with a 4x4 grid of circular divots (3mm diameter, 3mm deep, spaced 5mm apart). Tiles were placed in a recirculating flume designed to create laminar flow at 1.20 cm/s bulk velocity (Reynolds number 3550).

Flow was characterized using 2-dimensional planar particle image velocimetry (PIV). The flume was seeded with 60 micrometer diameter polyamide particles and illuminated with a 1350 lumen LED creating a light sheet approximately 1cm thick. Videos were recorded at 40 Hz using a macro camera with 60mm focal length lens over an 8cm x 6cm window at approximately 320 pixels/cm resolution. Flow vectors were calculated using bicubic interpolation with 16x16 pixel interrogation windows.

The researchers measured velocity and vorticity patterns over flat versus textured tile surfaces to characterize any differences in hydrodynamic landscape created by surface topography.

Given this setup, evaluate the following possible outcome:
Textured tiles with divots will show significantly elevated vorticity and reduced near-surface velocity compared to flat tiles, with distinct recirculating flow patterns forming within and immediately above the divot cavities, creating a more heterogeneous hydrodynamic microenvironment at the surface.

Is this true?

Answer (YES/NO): NO